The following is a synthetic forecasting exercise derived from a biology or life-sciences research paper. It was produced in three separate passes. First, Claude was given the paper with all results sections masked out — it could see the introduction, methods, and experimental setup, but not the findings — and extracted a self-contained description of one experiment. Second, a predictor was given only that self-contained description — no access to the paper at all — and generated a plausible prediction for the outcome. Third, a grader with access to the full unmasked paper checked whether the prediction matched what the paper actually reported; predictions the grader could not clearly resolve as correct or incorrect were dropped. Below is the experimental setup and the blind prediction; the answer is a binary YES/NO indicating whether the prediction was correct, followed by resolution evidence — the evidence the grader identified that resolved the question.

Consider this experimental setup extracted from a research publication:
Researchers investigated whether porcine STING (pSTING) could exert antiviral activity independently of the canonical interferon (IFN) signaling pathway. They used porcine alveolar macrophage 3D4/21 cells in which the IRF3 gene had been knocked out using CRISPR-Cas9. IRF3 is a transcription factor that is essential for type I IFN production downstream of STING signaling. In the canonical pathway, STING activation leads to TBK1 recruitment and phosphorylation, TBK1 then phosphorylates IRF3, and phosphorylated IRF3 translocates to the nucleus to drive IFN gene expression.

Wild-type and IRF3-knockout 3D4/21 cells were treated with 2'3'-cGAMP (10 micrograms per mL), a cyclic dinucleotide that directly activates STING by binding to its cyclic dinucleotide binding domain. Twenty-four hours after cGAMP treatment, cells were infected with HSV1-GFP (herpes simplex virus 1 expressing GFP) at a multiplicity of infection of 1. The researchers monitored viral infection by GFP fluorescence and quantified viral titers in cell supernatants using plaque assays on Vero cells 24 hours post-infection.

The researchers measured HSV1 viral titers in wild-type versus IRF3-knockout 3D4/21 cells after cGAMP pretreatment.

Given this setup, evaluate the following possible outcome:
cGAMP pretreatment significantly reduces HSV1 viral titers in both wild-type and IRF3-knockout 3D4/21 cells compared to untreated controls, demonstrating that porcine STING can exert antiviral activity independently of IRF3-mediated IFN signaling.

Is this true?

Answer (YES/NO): NO